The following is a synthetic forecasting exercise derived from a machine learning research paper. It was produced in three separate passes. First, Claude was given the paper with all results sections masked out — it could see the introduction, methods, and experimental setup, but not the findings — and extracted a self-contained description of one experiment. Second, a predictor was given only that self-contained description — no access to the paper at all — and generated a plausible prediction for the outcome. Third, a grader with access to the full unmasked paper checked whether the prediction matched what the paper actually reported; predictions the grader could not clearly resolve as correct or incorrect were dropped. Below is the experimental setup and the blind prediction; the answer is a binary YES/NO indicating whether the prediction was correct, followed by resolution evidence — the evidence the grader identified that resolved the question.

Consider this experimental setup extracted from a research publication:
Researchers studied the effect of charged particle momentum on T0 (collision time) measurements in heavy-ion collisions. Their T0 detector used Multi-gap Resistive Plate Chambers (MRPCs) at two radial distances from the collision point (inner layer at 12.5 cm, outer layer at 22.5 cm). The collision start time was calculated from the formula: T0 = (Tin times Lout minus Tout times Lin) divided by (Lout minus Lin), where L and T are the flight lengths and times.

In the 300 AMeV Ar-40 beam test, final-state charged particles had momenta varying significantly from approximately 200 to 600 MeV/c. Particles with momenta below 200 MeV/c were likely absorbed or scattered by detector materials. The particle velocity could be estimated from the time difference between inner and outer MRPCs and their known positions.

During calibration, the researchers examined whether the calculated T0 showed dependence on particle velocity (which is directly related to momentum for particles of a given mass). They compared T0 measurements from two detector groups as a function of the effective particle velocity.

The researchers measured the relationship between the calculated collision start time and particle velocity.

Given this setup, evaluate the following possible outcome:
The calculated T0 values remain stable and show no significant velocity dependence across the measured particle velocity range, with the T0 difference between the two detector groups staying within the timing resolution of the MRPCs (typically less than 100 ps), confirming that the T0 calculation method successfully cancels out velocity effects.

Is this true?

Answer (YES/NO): NO